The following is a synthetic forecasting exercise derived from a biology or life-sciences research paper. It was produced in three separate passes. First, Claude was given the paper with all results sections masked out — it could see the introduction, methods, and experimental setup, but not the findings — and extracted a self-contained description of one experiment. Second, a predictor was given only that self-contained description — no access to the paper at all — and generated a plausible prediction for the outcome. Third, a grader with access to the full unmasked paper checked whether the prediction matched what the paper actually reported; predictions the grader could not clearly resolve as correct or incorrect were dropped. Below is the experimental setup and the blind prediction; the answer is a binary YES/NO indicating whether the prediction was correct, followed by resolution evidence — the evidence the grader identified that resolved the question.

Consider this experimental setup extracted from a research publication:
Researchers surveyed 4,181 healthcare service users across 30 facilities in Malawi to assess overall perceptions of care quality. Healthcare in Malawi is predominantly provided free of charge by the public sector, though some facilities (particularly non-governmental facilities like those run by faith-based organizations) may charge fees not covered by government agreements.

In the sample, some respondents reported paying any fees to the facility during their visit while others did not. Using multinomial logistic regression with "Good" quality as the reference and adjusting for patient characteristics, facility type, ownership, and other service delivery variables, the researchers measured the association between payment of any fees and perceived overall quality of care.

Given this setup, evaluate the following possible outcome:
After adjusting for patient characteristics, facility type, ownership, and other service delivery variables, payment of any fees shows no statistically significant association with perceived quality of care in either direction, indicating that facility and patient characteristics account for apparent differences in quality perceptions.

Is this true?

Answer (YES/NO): NO